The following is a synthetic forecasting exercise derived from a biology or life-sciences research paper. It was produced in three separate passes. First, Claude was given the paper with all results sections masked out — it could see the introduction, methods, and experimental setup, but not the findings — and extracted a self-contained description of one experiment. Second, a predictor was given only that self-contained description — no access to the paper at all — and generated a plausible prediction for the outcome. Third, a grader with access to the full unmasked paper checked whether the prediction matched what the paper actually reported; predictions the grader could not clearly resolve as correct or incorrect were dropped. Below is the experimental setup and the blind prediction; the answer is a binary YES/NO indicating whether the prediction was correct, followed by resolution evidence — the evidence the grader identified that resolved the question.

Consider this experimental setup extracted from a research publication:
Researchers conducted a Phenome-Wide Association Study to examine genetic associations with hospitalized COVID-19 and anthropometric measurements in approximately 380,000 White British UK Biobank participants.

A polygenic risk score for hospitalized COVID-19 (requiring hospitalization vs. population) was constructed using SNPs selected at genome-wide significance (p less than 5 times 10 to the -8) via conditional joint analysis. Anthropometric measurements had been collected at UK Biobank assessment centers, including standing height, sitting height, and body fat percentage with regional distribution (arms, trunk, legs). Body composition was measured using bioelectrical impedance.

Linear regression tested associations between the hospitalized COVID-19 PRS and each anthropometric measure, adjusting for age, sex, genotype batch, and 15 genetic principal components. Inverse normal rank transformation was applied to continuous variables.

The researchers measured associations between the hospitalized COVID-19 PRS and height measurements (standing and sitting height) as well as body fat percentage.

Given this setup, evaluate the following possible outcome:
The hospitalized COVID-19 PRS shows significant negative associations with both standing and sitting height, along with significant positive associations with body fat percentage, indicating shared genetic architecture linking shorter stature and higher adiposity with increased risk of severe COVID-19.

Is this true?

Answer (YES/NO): YES